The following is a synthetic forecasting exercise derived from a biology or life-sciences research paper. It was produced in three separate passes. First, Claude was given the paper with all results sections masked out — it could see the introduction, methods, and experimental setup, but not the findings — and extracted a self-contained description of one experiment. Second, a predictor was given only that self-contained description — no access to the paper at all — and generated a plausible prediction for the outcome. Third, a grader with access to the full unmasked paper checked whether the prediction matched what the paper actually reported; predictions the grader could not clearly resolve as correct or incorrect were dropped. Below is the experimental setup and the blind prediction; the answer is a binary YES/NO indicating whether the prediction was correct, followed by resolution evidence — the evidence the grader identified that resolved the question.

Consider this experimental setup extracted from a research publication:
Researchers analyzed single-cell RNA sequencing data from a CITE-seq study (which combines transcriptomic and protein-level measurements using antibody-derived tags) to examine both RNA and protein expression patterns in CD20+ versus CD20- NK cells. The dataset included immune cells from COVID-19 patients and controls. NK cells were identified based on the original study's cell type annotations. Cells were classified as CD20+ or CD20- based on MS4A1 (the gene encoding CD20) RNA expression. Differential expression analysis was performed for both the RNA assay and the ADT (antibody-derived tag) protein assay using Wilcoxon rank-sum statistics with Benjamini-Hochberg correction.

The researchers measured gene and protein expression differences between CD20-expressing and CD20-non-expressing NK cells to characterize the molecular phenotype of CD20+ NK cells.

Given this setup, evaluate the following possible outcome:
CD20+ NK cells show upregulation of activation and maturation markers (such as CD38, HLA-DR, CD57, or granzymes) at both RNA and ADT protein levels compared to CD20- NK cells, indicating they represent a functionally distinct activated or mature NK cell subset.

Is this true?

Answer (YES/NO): NO